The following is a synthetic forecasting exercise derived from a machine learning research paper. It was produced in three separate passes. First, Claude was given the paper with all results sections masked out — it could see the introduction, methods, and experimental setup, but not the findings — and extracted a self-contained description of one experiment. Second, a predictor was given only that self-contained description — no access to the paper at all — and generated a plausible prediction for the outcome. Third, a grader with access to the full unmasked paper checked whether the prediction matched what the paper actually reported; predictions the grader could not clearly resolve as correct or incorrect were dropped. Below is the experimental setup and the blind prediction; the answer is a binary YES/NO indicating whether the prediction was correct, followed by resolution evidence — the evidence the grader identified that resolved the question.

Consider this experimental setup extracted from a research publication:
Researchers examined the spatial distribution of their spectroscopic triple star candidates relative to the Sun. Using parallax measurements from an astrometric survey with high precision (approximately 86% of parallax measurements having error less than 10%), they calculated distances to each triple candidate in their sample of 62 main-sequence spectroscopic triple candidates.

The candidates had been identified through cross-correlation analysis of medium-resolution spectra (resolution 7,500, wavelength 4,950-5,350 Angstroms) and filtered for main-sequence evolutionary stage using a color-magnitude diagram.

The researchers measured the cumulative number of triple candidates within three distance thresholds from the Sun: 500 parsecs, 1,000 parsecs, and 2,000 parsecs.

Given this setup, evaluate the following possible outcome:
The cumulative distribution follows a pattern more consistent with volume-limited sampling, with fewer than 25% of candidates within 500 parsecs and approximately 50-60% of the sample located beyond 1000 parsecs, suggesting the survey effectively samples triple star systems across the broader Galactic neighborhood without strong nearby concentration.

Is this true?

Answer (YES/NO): NO